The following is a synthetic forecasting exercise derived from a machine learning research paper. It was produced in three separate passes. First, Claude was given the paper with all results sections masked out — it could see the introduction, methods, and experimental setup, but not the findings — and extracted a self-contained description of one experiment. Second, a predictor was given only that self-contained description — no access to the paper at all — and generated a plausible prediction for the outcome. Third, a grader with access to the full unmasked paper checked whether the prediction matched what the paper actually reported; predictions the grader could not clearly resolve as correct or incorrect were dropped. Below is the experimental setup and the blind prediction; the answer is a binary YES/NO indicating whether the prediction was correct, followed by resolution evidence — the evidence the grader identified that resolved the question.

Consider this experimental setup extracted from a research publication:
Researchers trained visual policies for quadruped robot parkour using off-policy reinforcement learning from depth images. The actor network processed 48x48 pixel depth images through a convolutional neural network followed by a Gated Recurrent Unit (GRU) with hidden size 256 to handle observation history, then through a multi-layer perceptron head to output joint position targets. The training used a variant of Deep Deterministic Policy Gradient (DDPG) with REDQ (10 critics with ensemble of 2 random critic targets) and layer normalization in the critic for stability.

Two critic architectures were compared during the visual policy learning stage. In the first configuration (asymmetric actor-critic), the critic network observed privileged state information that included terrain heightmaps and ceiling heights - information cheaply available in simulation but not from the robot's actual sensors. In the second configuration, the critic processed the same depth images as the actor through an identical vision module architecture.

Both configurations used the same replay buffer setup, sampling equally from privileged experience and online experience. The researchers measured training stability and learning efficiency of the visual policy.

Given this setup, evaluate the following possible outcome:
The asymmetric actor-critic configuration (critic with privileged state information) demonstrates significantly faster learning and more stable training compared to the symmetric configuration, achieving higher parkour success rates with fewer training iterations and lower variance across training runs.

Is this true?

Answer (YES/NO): NO